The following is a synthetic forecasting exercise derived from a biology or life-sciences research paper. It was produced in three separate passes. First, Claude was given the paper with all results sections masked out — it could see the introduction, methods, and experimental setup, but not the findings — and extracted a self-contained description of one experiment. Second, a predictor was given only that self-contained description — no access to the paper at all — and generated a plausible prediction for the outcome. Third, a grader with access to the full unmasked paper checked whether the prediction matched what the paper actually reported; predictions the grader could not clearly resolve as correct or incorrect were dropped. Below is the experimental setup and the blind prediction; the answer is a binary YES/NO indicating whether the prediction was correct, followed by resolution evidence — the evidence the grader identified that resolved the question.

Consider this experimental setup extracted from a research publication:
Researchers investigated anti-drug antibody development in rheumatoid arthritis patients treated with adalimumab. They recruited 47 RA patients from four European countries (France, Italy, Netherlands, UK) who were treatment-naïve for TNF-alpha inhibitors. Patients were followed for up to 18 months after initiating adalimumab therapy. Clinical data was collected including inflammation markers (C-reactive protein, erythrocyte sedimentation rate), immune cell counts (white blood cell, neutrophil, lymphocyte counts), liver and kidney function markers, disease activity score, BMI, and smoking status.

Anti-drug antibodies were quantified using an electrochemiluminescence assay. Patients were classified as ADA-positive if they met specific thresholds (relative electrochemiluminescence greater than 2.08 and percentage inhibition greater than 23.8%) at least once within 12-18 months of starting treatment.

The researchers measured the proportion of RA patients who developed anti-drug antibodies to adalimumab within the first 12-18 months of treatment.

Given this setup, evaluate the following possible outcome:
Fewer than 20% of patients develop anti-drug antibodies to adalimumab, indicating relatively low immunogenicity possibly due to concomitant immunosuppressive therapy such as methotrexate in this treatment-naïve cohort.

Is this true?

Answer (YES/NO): NO